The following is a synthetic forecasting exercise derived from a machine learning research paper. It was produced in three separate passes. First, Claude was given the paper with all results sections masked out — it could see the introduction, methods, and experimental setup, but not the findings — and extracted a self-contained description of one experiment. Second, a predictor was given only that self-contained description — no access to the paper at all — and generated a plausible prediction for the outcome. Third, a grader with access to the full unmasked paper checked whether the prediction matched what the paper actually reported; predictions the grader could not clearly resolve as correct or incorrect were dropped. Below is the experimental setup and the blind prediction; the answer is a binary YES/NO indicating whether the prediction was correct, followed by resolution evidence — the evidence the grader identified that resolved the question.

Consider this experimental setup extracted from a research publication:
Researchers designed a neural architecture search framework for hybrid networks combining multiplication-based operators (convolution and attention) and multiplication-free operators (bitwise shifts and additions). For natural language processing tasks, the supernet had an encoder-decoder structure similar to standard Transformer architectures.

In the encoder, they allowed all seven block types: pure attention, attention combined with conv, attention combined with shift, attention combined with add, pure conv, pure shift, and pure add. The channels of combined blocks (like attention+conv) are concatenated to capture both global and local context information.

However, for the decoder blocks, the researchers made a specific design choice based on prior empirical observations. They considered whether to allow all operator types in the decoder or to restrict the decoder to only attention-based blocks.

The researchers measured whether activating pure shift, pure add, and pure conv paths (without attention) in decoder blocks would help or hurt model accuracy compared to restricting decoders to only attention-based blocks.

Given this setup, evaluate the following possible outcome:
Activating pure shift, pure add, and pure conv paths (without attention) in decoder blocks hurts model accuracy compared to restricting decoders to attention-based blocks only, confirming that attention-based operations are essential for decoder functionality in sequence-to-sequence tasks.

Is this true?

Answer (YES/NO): YES